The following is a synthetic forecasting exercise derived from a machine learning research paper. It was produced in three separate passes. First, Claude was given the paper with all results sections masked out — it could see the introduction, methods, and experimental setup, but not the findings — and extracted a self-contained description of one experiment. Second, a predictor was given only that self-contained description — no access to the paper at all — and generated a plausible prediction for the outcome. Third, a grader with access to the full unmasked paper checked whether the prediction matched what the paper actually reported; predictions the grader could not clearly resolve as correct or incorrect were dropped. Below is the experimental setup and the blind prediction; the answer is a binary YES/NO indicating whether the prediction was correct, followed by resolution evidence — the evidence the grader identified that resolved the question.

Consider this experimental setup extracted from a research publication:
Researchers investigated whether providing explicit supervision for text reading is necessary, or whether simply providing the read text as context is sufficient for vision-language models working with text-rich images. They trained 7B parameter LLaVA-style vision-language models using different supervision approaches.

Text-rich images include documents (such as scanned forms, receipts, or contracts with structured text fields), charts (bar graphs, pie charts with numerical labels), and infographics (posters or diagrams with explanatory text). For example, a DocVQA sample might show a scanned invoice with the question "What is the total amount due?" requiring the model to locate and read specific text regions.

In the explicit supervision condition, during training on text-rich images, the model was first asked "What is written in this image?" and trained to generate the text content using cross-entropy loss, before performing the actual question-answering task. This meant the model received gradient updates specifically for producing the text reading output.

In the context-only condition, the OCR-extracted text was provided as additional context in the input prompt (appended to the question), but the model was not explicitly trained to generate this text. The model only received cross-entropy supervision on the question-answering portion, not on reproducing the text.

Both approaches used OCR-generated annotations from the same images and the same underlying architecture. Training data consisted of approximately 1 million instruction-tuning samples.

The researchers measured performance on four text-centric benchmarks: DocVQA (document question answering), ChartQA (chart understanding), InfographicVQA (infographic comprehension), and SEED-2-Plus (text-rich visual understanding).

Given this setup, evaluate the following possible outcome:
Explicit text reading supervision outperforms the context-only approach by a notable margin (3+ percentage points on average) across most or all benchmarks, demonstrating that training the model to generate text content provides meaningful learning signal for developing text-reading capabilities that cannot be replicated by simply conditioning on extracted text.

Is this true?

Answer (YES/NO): NO